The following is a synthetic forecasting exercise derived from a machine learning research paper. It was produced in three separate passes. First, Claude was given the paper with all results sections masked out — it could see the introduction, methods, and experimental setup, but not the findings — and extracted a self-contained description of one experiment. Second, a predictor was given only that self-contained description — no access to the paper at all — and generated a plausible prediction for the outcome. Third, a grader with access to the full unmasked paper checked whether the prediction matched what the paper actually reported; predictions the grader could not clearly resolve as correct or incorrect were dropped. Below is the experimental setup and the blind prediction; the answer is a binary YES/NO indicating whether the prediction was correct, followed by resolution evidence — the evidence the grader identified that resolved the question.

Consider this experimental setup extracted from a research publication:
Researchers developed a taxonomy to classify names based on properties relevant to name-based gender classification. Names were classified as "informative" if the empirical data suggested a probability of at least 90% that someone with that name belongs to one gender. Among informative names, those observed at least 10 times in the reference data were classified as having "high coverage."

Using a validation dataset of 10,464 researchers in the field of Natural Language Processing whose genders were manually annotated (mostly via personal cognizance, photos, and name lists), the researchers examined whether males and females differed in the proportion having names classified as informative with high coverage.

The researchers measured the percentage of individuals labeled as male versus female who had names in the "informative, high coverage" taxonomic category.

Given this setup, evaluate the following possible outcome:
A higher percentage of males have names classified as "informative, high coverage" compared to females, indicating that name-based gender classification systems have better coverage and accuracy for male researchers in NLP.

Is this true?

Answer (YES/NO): YES